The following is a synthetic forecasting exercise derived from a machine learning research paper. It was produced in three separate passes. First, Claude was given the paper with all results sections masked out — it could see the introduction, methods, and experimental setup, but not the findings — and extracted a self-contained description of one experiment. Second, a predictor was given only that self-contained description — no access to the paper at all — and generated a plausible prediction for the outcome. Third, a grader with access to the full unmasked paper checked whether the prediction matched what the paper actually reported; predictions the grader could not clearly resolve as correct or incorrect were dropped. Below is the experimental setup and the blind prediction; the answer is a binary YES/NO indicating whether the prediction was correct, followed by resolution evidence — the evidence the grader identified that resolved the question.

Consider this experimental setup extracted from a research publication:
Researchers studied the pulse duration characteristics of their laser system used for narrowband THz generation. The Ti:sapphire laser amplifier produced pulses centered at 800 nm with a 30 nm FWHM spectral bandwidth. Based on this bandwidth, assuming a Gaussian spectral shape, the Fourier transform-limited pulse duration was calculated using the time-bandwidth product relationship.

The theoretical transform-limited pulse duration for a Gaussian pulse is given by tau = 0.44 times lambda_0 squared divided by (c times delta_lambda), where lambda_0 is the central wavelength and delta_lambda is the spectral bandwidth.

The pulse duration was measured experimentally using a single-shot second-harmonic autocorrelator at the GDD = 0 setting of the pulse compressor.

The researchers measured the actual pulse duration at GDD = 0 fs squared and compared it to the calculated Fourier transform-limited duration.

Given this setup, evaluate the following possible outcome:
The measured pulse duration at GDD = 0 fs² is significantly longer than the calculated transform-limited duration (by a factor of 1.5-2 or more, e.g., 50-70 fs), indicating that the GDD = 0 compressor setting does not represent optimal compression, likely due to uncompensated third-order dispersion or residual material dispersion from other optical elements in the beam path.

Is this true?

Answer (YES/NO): YES